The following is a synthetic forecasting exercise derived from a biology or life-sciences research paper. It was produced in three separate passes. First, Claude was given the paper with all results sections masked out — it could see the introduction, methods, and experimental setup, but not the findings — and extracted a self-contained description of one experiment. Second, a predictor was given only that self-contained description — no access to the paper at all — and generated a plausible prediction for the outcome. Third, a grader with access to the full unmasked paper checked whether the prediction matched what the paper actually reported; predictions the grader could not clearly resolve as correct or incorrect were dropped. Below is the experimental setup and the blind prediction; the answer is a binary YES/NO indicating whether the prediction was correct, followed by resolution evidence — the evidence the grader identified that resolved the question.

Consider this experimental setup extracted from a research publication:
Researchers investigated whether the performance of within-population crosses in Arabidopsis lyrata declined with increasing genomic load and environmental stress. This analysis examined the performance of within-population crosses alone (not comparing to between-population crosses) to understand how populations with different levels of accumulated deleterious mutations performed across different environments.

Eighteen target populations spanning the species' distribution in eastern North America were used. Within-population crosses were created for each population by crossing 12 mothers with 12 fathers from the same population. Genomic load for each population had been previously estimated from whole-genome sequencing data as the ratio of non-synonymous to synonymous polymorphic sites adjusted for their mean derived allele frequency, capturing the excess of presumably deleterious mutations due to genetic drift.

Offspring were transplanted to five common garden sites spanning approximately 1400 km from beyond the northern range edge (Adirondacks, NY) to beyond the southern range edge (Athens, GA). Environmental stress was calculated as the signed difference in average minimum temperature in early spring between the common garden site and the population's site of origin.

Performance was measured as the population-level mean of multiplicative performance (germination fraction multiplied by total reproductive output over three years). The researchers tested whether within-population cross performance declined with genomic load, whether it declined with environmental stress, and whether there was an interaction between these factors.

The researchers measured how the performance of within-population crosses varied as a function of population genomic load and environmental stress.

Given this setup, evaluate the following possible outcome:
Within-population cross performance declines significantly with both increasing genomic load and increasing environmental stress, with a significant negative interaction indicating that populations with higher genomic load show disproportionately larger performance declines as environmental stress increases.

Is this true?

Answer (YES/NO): NO